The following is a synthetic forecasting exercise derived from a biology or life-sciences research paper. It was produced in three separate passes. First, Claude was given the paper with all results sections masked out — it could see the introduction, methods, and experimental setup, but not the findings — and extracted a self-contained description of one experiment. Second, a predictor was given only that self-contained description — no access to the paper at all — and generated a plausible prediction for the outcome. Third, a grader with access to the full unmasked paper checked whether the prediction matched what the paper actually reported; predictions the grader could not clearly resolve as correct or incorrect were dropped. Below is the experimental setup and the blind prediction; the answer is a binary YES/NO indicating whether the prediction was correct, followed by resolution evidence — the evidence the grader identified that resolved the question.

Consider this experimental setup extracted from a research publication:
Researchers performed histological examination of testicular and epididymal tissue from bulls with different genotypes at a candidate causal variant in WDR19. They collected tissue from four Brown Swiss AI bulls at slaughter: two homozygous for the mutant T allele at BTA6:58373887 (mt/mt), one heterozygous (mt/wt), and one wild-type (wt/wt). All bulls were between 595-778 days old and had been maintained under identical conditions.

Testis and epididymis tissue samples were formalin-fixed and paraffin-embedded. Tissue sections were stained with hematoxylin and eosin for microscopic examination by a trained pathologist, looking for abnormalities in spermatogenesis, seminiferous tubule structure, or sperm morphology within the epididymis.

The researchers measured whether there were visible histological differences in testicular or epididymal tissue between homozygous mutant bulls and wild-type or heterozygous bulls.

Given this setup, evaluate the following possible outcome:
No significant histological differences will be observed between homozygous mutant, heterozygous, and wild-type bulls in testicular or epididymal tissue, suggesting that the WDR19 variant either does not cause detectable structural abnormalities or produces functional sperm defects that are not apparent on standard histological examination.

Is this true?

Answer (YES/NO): YES